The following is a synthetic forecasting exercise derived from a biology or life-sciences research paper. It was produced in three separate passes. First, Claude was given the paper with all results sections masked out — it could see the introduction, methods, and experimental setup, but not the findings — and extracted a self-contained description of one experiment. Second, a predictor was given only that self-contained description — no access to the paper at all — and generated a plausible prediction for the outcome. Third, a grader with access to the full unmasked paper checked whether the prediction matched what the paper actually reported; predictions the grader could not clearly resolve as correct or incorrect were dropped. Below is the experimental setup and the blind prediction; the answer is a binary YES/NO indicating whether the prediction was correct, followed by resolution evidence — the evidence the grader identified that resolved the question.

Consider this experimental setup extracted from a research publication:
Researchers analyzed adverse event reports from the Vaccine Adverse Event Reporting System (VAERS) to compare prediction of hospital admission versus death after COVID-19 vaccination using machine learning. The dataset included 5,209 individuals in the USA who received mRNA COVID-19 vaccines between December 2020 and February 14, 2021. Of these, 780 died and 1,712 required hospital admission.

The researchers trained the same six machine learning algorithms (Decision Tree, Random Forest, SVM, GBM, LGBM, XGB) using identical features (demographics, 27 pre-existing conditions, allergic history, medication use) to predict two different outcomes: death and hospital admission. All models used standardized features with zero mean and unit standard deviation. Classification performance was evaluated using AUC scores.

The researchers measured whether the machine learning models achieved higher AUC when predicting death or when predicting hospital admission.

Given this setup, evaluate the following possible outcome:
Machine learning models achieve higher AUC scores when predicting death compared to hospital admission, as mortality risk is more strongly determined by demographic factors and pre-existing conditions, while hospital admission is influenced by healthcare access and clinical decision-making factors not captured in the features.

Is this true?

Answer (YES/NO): YES